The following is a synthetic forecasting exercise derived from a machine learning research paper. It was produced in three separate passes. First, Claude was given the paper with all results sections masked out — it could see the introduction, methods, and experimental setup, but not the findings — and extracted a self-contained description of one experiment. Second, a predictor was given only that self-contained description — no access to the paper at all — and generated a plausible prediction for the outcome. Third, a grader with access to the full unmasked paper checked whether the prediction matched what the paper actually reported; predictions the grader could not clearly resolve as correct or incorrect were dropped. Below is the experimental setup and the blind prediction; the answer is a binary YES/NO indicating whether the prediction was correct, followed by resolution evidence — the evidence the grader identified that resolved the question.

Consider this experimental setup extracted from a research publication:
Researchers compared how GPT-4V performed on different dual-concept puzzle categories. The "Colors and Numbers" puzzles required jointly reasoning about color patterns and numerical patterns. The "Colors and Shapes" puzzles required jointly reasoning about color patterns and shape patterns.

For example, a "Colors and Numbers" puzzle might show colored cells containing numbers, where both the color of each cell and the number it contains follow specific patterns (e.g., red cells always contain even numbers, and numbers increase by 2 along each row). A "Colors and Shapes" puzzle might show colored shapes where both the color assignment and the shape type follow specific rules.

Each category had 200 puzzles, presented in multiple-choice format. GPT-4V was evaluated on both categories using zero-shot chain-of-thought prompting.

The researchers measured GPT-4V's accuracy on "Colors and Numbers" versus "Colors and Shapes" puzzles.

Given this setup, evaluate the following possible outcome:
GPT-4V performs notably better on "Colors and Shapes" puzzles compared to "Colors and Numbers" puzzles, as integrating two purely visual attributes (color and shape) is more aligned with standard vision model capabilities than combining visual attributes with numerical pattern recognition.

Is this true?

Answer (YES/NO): NO